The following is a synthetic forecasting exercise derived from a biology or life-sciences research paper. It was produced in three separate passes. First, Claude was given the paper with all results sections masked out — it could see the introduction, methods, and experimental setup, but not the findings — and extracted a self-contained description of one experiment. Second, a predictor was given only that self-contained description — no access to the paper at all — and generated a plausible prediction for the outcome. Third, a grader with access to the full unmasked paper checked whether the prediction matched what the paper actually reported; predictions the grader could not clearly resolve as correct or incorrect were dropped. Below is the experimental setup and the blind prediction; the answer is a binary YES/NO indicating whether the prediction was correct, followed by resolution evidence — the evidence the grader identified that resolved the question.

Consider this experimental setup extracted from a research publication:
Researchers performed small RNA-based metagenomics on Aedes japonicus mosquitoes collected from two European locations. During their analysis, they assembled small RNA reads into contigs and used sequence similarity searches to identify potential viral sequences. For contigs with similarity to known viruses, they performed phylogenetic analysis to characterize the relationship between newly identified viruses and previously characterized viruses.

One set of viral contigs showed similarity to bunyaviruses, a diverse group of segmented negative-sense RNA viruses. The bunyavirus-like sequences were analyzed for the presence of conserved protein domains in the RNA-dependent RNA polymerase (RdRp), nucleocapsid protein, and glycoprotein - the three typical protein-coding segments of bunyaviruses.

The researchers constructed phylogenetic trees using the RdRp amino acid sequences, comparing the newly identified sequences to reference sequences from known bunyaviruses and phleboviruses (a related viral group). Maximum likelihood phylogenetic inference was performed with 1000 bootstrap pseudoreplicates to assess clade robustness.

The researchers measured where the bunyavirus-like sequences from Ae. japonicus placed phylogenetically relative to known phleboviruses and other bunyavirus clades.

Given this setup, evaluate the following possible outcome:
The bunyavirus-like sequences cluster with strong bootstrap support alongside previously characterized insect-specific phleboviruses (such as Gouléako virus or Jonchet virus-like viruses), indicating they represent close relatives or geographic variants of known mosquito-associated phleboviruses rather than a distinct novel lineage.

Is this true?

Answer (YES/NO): NO